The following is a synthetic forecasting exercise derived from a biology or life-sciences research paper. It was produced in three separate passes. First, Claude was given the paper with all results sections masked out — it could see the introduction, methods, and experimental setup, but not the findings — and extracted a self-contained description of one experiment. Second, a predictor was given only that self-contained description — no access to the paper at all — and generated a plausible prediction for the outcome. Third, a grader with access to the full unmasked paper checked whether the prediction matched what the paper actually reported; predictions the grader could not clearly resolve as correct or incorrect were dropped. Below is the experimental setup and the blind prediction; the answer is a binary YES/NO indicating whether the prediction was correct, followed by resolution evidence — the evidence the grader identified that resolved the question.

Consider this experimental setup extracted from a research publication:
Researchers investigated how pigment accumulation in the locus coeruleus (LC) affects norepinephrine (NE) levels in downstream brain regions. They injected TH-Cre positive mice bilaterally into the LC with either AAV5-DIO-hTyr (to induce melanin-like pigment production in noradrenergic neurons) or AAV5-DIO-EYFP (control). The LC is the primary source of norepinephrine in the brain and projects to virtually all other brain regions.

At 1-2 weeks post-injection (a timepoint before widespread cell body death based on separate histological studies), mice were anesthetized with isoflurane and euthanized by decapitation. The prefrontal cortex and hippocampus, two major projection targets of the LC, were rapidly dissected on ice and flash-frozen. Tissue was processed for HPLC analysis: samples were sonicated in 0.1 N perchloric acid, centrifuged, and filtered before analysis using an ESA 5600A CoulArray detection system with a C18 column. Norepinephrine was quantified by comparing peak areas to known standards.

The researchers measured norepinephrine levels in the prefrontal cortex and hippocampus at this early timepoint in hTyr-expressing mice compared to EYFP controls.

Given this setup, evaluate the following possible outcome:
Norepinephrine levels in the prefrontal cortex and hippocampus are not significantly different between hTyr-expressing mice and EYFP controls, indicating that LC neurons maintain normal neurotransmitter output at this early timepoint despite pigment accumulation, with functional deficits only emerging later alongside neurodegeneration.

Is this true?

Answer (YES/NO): NO